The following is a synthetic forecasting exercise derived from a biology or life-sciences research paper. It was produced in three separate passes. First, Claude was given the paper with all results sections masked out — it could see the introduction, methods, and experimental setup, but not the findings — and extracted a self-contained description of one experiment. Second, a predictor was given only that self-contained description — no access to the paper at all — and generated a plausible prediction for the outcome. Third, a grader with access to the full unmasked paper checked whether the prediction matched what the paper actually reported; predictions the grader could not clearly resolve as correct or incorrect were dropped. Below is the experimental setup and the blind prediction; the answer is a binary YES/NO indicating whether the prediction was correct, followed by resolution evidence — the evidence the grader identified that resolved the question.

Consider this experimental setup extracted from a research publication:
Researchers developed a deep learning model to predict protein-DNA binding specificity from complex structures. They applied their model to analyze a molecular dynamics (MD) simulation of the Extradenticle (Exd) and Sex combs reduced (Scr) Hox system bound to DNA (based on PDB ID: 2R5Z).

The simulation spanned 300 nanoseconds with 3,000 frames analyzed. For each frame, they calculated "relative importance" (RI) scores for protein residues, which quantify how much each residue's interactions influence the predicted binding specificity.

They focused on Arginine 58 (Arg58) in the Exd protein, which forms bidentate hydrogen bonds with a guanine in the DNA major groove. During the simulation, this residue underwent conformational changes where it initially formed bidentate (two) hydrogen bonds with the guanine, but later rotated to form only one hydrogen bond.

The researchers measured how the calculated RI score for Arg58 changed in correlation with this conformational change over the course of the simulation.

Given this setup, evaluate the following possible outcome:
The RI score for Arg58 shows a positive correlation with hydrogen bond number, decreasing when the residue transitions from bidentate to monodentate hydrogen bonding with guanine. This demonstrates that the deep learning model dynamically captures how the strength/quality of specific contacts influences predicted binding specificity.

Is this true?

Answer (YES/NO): YES